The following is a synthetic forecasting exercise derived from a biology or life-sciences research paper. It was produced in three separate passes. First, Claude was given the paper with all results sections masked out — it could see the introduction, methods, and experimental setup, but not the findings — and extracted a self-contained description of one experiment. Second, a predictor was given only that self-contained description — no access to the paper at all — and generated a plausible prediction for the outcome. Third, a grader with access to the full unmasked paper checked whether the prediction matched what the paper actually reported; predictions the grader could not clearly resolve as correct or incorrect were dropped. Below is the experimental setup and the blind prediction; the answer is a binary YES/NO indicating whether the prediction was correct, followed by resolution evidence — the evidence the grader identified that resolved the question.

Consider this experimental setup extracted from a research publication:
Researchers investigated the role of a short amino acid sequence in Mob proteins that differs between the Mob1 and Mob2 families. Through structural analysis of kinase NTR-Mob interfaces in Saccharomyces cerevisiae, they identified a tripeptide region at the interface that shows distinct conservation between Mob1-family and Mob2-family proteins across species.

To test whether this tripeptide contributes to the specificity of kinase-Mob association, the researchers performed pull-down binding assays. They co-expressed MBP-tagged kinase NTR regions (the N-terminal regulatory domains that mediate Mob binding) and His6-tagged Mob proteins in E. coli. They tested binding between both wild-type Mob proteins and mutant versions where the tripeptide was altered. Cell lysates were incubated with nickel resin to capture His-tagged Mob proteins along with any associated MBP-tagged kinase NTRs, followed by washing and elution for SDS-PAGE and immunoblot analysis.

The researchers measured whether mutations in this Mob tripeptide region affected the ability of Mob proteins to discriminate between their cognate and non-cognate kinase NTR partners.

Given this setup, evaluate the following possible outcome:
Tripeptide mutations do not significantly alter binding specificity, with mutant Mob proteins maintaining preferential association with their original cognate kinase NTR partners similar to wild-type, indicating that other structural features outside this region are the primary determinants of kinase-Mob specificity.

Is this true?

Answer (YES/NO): NO